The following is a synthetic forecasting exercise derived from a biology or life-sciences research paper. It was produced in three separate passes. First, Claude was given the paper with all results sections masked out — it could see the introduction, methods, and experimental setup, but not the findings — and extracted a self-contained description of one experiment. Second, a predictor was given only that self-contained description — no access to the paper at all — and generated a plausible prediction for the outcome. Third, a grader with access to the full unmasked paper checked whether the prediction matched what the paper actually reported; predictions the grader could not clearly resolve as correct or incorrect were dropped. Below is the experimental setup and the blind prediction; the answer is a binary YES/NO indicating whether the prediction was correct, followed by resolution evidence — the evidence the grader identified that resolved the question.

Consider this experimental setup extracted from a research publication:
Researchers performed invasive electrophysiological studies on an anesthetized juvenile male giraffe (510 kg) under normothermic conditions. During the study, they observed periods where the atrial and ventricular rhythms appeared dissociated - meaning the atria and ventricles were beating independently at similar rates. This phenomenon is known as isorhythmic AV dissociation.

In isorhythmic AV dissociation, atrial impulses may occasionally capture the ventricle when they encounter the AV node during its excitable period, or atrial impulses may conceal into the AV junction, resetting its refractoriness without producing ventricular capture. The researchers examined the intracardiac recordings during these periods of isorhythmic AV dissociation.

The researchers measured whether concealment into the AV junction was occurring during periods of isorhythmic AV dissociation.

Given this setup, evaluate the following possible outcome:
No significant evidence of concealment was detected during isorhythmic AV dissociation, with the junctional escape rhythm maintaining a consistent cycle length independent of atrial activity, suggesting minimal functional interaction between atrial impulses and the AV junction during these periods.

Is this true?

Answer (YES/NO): NO